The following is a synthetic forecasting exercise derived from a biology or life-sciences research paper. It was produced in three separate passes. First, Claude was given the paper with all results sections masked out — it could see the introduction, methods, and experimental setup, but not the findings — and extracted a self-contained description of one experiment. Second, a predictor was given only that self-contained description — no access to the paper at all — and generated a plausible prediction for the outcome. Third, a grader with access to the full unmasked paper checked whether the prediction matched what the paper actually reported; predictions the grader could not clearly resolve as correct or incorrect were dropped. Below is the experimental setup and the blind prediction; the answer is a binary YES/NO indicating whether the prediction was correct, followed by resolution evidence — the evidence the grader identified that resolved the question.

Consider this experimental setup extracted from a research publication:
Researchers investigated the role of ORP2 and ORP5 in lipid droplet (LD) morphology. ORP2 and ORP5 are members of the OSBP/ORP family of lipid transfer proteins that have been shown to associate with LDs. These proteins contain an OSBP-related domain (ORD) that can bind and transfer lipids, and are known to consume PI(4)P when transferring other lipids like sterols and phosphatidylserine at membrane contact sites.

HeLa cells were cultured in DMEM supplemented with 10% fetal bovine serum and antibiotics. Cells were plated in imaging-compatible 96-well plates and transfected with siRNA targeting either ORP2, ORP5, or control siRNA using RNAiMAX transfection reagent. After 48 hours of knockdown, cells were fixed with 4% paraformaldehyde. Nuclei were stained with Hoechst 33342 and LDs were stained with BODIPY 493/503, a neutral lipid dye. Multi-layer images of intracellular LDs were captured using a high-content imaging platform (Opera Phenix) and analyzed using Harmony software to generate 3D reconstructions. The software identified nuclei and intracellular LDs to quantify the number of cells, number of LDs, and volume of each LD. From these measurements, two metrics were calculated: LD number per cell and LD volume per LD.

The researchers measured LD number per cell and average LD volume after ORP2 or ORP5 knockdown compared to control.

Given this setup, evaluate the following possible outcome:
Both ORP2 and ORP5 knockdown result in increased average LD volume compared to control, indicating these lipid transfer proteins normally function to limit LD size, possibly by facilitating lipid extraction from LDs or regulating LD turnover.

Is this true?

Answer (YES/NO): YES